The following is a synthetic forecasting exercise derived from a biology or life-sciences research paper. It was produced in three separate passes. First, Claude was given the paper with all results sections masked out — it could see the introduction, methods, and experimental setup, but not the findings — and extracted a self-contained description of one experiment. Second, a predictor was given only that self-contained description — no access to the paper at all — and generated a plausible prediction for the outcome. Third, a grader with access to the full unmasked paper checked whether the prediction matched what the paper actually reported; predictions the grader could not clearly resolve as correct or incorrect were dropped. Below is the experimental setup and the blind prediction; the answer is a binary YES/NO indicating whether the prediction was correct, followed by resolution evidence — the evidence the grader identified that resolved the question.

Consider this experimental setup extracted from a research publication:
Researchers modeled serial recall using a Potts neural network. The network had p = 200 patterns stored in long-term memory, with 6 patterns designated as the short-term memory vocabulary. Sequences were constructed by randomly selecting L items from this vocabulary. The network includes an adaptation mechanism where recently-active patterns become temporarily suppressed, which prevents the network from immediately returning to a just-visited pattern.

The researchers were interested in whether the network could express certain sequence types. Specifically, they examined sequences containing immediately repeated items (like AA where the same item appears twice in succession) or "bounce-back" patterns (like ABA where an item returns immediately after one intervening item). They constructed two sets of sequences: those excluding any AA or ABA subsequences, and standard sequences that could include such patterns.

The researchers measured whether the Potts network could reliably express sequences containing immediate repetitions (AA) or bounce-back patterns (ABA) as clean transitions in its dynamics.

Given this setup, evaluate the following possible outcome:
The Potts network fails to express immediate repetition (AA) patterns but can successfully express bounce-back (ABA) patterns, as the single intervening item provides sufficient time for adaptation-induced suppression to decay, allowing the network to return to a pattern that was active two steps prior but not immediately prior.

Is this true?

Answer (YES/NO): NO